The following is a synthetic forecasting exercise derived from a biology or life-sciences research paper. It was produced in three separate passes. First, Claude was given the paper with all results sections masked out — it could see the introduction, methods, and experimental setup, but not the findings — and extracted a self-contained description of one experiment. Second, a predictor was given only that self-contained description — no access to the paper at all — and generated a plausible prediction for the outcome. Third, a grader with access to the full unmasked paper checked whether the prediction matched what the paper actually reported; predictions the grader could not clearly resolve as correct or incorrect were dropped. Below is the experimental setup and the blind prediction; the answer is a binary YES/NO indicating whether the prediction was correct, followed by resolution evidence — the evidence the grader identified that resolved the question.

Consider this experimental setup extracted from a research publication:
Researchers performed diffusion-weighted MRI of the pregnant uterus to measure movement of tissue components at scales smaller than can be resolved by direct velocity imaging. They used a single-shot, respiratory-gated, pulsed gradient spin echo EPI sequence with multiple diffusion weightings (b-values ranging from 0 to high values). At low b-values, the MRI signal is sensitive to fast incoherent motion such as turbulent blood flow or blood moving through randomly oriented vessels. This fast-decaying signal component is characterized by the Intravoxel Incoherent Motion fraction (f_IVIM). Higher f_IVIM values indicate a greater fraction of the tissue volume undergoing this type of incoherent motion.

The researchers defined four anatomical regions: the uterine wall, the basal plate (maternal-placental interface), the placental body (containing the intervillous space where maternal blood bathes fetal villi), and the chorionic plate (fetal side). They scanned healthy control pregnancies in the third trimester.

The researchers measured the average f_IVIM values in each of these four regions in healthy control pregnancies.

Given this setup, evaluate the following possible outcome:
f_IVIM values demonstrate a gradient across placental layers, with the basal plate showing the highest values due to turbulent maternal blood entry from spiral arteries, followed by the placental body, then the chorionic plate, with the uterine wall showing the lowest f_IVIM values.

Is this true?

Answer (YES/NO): NO